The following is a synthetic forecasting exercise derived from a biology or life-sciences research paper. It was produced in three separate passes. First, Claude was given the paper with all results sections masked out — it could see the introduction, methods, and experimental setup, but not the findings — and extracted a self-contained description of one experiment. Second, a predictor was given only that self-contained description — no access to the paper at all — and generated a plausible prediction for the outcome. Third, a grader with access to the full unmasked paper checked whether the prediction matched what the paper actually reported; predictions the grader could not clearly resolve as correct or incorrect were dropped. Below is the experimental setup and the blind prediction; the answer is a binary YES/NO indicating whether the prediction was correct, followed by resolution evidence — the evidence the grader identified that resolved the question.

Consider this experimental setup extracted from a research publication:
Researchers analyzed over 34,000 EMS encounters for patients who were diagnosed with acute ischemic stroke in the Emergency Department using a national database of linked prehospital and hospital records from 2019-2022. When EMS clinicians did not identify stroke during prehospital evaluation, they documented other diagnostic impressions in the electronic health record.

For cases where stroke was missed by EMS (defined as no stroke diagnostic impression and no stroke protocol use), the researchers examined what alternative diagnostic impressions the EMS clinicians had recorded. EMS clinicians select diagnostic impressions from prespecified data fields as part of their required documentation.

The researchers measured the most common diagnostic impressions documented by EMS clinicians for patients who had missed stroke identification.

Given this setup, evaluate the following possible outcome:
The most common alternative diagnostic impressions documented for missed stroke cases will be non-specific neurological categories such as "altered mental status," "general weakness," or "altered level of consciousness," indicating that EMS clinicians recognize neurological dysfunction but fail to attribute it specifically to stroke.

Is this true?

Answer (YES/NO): YES